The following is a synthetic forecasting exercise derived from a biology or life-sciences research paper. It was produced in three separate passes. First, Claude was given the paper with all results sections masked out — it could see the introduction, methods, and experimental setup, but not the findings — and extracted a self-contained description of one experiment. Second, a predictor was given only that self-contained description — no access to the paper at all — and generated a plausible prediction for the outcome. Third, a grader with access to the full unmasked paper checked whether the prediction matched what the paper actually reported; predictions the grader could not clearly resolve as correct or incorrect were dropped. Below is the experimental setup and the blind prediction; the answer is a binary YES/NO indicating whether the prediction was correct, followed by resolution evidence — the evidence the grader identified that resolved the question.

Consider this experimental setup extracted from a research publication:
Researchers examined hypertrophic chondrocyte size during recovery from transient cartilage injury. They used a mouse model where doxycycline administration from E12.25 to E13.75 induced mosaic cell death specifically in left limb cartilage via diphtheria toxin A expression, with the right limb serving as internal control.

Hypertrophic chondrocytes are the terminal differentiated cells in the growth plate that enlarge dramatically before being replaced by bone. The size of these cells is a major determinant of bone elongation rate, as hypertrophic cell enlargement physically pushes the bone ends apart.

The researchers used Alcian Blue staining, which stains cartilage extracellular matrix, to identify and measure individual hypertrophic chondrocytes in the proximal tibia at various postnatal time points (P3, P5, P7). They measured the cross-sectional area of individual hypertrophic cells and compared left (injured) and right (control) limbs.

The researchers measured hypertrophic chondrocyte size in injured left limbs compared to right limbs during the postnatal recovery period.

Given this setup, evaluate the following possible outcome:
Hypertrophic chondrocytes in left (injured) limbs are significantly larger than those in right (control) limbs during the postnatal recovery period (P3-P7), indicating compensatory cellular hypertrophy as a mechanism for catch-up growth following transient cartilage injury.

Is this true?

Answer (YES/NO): NO